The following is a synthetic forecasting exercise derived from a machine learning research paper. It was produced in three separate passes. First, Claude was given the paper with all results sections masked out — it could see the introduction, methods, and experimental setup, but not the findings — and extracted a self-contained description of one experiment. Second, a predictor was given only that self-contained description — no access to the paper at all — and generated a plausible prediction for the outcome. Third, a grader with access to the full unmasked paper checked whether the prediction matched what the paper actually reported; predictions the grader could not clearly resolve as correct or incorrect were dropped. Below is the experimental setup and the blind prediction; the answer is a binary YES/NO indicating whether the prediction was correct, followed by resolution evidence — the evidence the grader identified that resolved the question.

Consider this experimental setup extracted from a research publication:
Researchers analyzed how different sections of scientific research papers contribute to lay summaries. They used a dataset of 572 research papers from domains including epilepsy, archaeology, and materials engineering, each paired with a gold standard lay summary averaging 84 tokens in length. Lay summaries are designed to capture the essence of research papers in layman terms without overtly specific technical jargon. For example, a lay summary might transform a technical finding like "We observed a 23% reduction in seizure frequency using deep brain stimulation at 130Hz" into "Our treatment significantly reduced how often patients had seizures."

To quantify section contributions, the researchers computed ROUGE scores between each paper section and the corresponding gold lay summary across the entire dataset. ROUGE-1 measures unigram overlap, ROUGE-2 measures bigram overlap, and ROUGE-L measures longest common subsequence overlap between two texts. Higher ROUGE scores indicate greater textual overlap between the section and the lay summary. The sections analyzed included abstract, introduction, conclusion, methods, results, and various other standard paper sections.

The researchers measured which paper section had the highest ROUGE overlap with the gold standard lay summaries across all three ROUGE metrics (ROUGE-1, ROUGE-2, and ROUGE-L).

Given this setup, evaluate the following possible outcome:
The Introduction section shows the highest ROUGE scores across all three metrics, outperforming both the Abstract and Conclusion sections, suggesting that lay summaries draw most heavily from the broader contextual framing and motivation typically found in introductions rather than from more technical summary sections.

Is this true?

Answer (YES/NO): NO